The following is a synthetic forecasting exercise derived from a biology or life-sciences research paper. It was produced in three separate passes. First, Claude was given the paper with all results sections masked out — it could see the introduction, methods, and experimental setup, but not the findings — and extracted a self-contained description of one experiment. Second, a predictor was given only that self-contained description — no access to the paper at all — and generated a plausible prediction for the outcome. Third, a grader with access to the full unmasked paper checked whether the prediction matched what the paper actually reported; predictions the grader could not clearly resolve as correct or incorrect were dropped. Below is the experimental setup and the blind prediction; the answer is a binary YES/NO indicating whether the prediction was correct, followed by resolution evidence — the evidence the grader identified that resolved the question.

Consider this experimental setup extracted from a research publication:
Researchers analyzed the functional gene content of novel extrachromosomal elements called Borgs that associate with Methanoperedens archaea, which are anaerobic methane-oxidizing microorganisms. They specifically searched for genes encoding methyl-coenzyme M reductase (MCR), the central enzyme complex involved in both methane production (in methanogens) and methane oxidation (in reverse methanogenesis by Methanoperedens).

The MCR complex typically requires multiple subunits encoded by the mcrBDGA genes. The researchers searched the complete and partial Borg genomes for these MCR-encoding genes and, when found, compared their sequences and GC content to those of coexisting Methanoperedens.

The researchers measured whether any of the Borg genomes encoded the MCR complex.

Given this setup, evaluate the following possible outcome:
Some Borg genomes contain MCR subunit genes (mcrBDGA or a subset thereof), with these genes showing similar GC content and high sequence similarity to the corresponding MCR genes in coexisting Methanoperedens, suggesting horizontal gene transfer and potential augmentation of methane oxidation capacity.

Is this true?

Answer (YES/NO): YES